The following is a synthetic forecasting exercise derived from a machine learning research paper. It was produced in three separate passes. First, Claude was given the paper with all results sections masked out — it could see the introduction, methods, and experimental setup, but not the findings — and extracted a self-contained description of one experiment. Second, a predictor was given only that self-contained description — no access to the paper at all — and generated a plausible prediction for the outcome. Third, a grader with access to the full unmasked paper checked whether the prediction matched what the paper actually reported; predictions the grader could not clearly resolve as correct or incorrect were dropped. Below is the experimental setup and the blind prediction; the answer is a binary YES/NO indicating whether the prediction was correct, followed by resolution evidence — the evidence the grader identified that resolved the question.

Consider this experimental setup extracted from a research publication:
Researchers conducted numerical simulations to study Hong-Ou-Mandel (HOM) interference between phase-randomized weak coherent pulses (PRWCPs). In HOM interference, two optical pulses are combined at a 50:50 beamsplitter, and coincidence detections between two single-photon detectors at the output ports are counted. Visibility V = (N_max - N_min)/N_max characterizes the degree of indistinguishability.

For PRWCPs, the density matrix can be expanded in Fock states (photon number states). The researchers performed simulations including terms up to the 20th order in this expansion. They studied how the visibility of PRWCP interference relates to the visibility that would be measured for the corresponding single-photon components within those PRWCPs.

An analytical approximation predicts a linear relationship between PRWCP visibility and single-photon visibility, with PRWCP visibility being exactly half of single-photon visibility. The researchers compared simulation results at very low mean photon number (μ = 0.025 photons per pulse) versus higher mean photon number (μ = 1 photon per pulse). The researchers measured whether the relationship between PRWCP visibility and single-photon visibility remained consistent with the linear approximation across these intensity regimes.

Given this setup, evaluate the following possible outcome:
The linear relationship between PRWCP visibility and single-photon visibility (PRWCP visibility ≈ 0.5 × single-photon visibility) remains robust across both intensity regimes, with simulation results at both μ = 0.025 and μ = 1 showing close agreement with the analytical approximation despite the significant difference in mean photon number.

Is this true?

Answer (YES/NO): NO